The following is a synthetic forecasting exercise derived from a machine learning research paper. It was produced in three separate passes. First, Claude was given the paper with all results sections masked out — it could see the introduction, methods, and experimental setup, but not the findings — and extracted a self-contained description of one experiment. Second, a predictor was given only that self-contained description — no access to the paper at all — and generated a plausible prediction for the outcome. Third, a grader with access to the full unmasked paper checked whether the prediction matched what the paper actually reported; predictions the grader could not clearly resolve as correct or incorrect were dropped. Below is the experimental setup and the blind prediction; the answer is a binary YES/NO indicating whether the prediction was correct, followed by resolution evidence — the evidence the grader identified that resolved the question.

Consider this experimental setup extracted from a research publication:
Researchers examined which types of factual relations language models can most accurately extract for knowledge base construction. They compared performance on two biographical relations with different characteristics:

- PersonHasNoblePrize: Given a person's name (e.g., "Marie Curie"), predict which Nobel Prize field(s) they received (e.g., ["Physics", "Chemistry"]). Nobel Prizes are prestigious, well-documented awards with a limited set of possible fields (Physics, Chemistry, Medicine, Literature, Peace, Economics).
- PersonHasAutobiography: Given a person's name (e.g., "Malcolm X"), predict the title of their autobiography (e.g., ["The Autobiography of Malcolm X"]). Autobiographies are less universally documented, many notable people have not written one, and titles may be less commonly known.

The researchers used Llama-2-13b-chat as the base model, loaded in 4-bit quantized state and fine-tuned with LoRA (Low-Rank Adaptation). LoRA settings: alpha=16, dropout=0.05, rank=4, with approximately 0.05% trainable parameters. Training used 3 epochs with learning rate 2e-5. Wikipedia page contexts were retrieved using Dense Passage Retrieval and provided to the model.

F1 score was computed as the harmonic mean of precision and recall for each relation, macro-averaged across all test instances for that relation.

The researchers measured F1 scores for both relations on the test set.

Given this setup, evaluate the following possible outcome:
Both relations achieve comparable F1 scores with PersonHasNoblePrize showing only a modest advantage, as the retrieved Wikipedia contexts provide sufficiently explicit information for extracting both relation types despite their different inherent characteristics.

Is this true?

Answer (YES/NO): NO